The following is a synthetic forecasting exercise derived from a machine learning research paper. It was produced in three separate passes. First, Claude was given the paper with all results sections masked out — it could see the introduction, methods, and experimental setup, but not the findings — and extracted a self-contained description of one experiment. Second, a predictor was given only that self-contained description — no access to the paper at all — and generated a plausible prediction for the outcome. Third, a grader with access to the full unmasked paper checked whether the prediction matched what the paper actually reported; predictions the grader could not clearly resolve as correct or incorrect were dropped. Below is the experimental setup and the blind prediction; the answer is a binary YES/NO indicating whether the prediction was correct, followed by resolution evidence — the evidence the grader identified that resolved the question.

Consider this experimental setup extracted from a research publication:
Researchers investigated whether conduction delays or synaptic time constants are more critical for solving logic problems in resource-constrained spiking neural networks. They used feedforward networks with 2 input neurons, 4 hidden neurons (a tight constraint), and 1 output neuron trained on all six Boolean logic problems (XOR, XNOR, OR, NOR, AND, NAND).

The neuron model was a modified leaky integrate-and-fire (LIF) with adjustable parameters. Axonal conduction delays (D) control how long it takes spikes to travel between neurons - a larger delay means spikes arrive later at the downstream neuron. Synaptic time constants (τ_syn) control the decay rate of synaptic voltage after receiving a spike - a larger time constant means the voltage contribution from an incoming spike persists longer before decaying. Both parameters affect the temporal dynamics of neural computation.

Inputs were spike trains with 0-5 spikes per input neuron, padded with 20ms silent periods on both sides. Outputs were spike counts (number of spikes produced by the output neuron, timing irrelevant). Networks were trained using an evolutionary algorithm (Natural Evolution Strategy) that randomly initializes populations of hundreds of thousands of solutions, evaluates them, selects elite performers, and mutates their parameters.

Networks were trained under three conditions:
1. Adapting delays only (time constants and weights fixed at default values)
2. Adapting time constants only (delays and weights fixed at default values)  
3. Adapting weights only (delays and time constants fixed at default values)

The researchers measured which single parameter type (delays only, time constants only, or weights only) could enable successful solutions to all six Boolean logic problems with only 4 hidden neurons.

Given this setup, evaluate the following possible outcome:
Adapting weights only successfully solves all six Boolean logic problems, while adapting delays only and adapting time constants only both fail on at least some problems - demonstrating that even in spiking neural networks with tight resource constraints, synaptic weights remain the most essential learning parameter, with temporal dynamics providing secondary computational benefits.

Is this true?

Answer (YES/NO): NO